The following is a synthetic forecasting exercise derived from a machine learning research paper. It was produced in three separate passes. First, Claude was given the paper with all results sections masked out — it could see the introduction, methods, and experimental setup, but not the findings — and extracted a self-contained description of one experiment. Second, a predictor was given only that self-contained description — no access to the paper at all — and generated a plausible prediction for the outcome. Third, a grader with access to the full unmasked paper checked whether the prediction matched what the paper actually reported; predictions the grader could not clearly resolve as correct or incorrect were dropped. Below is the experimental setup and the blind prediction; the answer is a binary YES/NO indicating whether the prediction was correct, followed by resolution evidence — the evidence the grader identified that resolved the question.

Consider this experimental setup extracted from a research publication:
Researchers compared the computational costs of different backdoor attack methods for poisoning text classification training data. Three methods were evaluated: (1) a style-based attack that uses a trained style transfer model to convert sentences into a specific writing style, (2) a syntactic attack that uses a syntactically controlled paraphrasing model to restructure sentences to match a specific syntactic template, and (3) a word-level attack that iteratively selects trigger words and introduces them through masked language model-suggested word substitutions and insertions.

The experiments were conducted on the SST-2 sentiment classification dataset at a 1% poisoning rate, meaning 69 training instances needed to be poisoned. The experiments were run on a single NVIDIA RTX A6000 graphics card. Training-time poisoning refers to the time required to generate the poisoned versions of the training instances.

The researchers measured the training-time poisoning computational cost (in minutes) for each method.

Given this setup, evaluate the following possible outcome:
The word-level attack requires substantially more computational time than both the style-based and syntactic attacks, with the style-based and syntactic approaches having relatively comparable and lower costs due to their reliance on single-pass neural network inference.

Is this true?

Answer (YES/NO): NO